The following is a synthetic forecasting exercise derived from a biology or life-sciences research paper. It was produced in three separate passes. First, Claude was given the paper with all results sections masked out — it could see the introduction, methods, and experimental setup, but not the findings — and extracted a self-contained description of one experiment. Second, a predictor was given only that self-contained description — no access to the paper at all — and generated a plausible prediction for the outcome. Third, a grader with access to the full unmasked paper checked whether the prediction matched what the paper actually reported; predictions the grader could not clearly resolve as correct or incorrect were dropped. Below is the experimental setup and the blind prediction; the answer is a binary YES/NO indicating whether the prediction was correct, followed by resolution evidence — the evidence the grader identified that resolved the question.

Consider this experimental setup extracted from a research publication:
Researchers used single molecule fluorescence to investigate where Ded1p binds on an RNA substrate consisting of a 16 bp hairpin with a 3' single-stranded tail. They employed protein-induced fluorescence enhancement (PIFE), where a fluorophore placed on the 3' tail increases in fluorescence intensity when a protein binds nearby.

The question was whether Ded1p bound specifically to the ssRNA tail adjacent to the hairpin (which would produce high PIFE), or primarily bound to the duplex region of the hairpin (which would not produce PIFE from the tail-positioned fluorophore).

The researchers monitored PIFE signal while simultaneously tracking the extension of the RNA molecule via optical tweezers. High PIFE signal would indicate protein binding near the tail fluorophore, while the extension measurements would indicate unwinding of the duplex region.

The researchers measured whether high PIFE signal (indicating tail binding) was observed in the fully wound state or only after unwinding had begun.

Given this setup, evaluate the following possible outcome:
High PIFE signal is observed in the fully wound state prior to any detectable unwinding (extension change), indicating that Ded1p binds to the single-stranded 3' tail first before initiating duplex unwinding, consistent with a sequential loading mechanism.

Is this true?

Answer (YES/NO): NO